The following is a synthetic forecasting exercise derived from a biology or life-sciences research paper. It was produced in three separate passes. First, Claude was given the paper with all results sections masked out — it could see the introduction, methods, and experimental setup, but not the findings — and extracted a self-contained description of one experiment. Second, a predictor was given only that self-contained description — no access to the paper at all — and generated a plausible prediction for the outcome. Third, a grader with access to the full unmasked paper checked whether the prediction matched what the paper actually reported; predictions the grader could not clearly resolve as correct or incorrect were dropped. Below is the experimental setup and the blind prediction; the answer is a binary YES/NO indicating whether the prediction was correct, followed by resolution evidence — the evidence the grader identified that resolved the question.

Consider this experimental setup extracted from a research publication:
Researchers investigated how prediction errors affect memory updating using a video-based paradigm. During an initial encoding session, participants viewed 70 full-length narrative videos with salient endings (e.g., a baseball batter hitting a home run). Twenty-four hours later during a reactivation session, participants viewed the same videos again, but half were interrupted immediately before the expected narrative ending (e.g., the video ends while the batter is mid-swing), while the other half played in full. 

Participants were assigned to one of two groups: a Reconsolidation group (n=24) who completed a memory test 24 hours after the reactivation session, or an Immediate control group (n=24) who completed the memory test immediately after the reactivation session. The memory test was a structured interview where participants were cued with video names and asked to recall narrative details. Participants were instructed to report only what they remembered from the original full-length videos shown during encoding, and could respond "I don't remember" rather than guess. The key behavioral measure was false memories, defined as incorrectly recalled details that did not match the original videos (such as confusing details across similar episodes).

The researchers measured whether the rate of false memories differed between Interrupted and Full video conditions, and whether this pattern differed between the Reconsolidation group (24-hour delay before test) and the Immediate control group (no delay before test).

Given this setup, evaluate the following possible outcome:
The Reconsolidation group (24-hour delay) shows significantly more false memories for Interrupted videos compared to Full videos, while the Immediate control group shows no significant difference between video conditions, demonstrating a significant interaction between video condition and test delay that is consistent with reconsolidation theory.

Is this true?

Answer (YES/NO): YES